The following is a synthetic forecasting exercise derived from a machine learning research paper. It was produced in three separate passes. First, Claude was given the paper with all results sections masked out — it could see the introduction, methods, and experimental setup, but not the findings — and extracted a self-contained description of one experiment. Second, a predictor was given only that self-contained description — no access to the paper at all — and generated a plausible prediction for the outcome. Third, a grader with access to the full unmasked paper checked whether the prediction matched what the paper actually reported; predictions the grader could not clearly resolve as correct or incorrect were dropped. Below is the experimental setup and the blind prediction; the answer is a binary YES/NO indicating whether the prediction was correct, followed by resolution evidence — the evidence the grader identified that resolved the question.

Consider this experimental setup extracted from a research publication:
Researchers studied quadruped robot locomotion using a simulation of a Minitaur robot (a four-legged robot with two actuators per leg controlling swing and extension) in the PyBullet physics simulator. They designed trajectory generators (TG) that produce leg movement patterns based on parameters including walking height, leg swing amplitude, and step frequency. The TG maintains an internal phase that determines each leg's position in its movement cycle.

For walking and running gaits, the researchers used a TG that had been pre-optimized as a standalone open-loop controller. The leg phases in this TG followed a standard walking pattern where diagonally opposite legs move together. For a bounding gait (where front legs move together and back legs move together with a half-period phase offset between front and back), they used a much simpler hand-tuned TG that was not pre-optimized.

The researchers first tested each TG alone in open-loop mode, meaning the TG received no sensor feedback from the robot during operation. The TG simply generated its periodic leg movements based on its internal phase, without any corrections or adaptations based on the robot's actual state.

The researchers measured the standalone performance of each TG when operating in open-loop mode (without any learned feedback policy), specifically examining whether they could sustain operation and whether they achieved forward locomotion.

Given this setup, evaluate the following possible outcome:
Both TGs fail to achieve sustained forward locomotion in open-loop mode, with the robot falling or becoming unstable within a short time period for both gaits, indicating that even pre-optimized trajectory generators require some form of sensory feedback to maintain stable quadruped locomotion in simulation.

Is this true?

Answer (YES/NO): NO